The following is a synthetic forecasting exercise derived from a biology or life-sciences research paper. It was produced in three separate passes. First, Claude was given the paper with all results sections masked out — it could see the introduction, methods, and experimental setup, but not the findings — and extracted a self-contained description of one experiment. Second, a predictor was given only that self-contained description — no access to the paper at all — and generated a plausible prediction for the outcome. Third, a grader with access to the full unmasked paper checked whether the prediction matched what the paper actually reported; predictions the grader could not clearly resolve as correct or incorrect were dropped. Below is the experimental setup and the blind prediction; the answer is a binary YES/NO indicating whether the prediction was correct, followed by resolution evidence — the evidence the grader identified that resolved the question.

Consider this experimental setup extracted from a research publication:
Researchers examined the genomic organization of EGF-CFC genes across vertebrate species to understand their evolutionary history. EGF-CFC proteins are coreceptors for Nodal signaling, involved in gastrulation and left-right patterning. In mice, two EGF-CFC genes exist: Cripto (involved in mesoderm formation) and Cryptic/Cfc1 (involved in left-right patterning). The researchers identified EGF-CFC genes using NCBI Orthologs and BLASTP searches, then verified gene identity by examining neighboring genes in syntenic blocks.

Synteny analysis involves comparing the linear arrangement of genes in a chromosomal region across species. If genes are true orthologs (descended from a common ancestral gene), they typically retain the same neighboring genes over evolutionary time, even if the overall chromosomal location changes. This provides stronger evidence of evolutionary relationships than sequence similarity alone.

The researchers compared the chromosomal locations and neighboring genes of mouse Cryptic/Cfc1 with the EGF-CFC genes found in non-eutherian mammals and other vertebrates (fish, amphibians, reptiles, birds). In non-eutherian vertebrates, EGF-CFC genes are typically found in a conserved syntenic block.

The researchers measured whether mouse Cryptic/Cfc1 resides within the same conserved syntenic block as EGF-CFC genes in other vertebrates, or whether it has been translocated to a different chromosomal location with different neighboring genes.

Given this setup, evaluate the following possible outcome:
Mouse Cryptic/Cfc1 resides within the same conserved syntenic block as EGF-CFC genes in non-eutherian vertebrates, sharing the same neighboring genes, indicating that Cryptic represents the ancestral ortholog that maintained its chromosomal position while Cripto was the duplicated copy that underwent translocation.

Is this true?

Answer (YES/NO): NO